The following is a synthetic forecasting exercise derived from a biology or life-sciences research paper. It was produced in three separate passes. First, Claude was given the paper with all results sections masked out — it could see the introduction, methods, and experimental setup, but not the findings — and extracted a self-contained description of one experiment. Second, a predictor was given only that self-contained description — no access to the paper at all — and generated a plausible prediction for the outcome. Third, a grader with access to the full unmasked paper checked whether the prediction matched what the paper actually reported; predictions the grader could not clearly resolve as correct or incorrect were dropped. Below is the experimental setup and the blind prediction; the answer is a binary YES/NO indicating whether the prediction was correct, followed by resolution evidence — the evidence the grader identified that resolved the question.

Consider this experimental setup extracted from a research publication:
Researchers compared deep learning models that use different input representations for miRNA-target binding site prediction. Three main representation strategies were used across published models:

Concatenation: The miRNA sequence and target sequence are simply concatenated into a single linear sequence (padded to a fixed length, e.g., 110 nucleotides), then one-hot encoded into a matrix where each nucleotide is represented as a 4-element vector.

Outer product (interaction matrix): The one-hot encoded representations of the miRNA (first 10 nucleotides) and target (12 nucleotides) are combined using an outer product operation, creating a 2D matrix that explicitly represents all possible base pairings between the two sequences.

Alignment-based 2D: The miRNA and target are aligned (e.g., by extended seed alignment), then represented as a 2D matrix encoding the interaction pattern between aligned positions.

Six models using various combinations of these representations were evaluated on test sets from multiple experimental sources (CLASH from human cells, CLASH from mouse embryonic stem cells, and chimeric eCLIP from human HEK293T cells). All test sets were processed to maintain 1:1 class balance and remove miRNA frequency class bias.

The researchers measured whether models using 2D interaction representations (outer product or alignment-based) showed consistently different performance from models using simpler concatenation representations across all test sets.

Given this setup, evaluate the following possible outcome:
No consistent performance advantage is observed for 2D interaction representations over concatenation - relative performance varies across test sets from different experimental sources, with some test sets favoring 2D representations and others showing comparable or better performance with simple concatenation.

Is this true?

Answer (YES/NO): NO